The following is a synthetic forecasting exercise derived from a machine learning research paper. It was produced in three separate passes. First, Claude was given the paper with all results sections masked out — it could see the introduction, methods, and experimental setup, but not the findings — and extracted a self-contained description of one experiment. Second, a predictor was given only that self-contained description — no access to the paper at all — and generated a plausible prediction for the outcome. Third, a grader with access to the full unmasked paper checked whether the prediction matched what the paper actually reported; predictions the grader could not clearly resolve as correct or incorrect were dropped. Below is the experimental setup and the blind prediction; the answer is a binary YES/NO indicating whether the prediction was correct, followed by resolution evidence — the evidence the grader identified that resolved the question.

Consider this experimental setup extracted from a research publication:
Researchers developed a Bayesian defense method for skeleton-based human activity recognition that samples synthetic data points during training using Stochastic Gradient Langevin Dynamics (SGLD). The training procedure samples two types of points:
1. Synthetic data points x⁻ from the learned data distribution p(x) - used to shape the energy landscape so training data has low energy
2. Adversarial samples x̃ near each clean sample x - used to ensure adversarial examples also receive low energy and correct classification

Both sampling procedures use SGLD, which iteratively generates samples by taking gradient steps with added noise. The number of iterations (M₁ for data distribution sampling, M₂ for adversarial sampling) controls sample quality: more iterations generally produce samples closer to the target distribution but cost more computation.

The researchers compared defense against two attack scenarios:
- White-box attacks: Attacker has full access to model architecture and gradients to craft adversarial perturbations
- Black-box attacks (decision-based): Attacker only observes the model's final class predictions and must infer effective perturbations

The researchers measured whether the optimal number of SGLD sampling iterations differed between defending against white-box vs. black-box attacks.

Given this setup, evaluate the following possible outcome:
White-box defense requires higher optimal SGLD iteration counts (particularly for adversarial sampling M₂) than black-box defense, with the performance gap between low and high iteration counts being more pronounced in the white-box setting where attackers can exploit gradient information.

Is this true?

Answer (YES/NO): YES